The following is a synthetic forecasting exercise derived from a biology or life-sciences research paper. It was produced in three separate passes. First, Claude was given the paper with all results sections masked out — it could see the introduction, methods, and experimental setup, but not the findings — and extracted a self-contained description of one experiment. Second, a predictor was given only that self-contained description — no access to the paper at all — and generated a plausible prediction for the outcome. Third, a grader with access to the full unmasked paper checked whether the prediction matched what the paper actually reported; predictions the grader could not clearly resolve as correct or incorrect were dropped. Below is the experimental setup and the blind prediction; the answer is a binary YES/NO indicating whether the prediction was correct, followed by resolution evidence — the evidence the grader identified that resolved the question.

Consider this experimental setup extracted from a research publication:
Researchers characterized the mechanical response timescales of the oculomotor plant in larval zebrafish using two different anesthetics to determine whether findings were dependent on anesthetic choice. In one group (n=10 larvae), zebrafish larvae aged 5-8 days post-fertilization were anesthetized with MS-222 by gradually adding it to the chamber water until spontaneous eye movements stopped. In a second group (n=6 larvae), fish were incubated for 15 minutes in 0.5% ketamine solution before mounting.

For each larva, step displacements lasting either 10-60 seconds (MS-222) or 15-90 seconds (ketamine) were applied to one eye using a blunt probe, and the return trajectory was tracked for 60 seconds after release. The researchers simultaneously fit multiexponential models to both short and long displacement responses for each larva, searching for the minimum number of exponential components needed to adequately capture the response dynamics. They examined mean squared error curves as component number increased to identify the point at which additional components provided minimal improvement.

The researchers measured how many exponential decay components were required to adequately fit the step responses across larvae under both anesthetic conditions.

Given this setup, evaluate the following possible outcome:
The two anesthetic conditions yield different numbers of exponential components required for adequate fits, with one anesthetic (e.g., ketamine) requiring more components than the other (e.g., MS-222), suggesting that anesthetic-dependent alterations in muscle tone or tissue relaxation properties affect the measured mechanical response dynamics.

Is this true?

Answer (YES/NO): NO